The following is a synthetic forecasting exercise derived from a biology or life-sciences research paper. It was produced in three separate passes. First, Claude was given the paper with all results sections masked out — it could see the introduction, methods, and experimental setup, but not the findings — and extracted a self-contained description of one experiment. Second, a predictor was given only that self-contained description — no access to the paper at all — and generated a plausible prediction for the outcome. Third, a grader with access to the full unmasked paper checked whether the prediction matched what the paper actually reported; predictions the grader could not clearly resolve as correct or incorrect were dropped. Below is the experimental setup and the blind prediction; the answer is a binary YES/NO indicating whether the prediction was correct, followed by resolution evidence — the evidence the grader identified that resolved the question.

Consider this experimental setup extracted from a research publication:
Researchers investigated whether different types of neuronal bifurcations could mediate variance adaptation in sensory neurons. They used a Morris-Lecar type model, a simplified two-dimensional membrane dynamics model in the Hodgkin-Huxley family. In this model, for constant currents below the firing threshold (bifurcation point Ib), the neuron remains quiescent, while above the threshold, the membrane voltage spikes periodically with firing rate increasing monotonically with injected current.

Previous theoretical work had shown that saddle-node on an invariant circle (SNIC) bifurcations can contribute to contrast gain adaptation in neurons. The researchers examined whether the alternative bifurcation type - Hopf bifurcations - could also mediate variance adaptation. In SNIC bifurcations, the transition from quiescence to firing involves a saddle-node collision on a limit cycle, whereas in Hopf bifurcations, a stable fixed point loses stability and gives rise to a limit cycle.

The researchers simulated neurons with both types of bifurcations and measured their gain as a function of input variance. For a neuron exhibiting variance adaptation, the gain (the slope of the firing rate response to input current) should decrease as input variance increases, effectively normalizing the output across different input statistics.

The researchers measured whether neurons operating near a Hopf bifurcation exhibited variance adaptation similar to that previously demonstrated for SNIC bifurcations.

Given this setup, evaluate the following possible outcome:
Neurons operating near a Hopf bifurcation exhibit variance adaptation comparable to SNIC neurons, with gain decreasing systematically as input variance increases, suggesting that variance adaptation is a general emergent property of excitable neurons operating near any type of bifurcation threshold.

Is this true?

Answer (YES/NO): YES